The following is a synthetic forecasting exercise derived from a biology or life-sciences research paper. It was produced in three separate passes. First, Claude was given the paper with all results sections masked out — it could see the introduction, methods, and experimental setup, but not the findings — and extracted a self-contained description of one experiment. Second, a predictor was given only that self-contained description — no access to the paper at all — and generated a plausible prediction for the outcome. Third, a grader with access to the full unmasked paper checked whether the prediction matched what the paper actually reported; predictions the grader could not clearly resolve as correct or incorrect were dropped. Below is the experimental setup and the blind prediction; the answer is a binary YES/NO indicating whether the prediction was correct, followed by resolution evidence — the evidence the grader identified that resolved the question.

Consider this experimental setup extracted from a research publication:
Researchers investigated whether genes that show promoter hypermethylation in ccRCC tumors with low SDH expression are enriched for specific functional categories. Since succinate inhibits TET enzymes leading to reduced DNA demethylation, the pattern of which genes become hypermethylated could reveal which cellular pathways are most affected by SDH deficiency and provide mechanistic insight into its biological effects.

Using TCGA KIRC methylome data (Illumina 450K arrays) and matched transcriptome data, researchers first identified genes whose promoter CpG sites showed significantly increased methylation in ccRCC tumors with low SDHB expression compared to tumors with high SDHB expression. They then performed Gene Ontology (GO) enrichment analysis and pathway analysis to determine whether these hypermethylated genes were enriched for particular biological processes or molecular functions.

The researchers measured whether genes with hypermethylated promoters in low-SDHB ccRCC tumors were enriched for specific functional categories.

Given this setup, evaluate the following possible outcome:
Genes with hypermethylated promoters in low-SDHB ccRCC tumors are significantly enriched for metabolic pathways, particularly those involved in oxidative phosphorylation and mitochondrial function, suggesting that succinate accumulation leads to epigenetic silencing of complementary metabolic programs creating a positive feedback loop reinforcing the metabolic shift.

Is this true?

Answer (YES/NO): NO